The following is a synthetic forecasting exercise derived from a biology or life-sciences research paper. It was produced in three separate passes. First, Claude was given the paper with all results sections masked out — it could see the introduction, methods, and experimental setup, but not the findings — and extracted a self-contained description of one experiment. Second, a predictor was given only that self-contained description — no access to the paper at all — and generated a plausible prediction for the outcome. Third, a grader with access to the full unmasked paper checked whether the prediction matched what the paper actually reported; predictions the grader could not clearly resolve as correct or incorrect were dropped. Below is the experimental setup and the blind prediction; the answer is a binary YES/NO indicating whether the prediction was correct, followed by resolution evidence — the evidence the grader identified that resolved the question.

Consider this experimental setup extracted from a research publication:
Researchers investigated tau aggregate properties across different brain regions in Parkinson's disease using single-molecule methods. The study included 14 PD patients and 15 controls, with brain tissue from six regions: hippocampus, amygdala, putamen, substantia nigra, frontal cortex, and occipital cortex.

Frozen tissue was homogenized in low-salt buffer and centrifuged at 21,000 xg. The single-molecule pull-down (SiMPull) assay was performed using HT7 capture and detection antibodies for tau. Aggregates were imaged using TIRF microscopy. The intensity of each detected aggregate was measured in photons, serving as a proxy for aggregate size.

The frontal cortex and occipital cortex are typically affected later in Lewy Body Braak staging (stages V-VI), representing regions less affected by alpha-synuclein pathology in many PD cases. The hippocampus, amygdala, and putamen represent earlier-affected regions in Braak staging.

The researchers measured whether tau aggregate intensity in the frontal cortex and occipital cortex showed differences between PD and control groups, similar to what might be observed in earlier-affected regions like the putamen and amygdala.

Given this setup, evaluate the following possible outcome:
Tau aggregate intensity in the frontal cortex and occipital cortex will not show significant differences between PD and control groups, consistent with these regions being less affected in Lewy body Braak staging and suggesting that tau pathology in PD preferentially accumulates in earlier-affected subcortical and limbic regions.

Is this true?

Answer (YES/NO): YES